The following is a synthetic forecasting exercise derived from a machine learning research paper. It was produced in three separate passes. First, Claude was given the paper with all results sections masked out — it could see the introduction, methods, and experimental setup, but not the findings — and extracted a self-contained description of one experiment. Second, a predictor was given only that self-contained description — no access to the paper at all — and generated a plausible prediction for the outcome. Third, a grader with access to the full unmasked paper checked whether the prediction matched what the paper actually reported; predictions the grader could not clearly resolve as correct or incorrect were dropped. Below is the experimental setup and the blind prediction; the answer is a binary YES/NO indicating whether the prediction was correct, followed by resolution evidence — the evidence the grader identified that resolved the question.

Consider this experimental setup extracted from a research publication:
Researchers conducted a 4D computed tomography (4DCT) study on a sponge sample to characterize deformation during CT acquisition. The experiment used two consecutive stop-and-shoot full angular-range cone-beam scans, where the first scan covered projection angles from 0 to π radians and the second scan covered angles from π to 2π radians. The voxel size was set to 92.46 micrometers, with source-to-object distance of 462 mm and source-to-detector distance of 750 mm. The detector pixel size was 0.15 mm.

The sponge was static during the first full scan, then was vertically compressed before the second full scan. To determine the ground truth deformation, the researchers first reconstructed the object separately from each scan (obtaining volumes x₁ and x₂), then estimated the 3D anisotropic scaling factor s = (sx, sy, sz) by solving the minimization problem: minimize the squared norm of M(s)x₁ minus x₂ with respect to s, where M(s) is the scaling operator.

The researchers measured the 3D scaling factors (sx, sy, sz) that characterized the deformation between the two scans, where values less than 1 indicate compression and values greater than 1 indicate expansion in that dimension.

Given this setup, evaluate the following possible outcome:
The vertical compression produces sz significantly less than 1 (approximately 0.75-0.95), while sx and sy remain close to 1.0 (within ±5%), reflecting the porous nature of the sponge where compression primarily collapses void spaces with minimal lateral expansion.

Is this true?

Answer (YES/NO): NO